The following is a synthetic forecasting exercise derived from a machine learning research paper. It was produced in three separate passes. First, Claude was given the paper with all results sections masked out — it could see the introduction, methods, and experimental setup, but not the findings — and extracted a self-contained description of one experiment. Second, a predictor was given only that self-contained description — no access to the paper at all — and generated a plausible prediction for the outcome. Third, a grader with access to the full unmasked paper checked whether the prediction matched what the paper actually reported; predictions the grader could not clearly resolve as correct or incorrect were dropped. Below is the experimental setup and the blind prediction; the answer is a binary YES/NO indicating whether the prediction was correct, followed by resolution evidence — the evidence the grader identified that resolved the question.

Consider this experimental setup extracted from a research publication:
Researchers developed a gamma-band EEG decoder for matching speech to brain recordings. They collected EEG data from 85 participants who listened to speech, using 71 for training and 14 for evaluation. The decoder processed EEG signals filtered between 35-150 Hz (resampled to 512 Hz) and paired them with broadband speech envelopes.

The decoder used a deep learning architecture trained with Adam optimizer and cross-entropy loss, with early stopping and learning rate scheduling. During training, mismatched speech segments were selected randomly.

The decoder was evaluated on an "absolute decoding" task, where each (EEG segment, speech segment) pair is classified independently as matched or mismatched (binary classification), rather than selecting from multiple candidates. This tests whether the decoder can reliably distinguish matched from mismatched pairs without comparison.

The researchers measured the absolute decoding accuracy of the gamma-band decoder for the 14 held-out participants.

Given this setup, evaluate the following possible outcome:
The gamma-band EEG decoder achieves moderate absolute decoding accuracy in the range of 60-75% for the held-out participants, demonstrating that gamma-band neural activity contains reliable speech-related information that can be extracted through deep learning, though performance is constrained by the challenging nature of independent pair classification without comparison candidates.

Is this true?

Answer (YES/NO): YES